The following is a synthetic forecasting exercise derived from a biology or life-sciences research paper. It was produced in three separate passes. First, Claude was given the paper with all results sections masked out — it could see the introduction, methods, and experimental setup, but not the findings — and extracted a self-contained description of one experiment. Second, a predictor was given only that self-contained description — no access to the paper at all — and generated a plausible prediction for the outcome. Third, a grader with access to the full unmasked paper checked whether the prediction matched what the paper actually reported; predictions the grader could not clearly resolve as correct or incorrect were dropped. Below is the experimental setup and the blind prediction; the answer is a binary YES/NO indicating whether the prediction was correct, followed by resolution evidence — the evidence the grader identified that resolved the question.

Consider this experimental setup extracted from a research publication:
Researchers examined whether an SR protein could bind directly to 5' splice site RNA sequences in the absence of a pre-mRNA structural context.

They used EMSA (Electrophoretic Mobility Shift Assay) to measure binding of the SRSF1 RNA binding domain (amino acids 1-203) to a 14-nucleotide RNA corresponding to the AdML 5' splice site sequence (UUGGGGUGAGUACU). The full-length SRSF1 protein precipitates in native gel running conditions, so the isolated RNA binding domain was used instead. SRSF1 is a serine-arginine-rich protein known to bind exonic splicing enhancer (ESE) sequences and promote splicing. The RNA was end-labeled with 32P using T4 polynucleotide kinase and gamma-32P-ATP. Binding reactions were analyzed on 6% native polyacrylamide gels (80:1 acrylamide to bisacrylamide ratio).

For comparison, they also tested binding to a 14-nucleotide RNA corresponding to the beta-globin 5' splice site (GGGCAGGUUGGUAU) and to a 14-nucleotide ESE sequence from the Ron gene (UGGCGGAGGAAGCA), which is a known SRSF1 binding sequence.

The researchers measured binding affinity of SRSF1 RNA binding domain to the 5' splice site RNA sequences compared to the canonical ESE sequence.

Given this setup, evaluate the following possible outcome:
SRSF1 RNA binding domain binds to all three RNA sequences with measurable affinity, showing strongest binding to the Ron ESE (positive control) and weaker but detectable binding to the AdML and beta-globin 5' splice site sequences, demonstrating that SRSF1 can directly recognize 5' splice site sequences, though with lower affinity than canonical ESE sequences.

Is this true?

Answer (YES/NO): NO